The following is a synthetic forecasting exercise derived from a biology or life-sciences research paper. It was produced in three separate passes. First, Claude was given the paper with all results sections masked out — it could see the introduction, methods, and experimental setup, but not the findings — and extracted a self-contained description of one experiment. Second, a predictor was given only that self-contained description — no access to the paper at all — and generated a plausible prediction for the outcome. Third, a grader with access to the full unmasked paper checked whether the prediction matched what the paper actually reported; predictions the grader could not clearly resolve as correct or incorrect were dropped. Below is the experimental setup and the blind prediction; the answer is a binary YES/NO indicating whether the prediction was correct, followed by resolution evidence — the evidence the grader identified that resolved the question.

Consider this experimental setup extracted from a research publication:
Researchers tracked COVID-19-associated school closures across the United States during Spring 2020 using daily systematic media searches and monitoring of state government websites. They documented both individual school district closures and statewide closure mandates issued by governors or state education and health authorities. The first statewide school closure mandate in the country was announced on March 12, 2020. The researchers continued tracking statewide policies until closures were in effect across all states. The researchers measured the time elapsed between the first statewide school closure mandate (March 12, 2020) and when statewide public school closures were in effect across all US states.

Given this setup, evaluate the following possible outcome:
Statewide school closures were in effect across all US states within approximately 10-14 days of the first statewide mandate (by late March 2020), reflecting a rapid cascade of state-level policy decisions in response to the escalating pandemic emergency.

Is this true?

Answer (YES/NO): YES